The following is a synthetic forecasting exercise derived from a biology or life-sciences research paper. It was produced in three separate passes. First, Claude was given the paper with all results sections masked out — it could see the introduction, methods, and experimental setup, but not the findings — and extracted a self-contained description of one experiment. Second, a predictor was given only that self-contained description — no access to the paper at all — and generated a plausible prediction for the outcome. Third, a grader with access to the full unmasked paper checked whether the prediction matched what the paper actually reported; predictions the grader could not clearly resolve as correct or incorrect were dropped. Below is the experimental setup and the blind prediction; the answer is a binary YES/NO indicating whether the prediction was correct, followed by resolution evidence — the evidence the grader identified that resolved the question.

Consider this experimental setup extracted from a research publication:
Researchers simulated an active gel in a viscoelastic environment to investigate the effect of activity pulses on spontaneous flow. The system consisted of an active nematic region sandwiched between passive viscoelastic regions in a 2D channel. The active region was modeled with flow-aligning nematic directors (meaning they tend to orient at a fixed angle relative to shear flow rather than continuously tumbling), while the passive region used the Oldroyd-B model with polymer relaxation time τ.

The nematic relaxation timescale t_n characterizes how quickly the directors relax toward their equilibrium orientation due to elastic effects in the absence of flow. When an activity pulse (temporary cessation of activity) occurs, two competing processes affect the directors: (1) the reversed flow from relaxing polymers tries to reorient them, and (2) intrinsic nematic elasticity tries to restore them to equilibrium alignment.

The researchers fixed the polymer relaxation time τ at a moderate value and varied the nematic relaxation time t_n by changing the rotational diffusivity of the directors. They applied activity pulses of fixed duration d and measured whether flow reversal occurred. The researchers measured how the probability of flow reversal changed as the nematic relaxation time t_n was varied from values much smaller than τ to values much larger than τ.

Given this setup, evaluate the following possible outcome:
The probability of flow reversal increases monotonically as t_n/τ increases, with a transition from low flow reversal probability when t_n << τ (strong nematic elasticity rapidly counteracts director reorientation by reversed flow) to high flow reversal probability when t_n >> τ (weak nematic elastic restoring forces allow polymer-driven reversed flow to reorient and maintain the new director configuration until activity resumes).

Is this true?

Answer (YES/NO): NO